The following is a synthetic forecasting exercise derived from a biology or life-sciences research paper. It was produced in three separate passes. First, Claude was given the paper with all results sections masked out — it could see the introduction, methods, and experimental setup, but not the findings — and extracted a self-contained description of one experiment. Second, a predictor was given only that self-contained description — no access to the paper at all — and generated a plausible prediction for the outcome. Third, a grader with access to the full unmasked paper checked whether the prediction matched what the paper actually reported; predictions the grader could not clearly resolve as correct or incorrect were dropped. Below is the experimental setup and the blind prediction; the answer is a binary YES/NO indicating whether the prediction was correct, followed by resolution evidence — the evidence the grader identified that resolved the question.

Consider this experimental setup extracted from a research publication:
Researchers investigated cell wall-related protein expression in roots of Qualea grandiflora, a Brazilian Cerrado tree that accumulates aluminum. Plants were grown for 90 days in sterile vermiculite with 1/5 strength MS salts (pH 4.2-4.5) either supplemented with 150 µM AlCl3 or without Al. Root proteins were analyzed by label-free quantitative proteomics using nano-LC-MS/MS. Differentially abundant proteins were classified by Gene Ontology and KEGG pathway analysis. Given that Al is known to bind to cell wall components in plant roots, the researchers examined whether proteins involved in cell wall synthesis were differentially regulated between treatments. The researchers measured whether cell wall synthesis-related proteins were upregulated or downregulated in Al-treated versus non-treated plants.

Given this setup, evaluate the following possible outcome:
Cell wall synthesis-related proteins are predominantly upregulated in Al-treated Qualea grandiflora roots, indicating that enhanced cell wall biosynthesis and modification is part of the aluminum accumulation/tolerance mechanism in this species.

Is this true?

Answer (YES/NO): YES